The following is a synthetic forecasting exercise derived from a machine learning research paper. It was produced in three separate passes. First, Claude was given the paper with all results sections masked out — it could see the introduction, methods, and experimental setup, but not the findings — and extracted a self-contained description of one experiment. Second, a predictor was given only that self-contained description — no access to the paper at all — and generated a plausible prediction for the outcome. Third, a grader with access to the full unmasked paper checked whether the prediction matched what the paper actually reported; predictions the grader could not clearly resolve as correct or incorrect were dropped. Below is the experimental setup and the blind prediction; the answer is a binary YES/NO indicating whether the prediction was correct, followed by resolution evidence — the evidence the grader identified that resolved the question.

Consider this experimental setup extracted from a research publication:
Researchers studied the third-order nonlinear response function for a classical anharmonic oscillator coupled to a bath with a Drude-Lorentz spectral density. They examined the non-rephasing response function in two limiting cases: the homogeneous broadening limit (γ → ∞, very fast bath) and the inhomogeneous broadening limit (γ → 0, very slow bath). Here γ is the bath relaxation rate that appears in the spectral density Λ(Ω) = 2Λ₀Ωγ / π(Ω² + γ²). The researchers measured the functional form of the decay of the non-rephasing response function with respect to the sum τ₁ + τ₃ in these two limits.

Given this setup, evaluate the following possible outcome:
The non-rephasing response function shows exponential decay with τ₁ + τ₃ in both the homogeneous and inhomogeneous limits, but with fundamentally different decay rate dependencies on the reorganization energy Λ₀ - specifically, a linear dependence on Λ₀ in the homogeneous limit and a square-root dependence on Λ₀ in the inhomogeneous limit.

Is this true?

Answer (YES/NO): NO